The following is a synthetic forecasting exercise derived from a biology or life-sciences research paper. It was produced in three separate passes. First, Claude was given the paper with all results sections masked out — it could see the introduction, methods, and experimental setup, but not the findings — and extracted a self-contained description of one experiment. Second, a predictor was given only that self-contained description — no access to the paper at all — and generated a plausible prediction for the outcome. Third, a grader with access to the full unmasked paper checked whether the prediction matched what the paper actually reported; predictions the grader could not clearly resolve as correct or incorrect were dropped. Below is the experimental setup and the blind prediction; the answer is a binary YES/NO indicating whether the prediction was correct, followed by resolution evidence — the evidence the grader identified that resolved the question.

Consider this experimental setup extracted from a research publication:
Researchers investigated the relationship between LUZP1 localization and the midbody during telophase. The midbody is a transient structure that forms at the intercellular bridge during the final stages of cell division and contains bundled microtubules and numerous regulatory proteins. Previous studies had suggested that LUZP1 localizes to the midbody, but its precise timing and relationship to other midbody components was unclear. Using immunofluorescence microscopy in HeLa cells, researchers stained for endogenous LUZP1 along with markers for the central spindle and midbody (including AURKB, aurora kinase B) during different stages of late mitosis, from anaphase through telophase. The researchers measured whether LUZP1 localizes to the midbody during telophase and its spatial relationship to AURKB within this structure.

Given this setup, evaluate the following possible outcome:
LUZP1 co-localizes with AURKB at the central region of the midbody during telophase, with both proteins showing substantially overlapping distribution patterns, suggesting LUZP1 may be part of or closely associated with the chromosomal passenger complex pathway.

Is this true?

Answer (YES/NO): YES